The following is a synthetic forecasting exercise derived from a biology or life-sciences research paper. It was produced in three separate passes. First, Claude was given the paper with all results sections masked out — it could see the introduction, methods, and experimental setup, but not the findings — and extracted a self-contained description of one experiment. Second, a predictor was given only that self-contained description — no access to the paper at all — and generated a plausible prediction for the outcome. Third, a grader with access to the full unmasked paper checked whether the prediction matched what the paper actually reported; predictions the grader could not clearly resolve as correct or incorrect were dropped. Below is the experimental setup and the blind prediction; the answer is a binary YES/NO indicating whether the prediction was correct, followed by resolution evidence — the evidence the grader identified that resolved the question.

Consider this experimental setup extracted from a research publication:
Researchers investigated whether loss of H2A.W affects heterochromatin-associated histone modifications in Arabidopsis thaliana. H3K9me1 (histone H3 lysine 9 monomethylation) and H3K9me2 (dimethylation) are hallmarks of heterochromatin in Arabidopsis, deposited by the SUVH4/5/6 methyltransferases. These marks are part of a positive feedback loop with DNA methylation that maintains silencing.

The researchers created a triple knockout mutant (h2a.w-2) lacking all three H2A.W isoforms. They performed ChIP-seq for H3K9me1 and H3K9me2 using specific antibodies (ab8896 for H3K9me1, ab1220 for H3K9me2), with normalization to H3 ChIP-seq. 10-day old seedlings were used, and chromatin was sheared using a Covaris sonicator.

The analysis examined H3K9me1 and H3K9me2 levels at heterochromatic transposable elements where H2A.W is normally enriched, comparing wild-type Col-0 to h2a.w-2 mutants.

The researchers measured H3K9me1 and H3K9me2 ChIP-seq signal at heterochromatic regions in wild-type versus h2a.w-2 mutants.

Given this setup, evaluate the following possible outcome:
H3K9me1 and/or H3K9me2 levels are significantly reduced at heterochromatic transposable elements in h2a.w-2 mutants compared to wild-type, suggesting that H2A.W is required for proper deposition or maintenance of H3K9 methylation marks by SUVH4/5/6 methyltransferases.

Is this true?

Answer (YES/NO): NO